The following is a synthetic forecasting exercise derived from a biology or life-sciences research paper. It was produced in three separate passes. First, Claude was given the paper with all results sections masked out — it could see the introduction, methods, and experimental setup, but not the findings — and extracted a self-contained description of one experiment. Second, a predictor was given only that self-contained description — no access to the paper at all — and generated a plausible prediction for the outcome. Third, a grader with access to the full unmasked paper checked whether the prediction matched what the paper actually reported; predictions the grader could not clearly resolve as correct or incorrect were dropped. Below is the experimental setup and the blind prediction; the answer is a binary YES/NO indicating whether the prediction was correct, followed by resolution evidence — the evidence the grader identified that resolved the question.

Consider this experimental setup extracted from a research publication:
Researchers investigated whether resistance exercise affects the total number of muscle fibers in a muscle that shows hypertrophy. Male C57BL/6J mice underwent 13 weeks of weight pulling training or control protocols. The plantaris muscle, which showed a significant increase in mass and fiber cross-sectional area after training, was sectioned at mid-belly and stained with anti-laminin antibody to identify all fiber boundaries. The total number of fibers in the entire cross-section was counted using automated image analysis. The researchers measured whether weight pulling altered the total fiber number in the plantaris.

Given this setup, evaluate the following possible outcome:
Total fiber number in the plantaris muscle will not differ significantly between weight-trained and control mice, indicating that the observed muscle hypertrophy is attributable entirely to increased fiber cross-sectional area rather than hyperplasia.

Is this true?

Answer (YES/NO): YES